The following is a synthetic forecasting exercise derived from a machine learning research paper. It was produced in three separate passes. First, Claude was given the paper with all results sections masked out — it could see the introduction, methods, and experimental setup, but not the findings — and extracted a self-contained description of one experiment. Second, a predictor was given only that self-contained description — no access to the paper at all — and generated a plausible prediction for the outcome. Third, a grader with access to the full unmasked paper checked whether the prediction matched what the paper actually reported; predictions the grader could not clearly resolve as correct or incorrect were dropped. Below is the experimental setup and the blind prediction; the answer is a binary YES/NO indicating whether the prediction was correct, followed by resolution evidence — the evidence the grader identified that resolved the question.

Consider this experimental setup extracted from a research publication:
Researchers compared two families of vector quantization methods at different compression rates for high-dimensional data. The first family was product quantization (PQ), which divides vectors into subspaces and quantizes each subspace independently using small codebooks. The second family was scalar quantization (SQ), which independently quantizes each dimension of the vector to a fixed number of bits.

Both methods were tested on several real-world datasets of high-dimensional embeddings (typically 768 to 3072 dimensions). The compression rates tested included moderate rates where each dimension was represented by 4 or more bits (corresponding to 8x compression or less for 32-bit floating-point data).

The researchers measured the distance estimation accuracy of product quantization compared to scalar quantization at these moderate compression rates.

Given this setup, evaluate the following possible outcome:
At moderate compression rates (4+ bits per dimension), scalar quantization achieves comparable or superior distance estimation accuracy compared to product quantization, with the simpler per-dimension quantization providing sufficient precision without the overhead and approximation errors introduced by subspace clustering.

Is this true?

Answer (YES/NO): YES